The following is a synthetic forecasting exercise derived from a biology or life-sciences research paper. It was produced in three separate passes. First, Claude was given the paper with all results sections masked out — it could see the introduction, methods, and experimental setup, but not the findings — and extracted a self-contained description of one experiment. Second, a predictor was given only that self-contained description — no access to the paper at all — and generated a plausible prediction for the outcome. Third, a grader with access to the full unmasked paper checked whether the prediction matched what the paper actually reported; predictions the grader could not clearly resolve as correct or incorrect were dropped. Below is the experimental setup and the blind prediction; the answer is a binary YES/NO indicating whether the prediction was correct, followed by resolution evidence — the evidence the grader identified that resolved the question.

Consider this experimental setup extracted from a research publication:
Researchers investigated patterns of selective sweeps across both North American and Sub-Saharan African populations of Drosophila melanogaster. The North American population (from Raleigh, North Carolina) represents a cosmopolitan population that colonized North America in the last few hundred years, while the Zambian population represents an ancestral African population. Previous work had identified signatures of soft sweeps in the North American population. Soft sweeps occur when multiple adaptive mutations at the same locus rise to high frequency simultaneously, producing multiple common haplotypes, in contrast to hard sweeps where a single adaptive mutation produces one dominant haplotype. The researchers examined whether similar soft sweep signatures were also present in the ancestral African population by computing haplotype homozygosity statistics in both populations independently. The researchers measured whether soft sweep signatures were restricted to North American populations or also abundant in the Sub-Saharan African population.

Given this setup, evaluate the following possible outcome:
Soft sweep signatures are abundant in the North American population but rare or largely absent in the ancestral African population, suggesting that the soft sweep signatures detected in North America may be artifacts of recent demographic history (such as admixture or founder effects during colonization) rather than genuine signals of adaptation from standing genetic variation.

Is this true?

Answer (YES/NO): NO